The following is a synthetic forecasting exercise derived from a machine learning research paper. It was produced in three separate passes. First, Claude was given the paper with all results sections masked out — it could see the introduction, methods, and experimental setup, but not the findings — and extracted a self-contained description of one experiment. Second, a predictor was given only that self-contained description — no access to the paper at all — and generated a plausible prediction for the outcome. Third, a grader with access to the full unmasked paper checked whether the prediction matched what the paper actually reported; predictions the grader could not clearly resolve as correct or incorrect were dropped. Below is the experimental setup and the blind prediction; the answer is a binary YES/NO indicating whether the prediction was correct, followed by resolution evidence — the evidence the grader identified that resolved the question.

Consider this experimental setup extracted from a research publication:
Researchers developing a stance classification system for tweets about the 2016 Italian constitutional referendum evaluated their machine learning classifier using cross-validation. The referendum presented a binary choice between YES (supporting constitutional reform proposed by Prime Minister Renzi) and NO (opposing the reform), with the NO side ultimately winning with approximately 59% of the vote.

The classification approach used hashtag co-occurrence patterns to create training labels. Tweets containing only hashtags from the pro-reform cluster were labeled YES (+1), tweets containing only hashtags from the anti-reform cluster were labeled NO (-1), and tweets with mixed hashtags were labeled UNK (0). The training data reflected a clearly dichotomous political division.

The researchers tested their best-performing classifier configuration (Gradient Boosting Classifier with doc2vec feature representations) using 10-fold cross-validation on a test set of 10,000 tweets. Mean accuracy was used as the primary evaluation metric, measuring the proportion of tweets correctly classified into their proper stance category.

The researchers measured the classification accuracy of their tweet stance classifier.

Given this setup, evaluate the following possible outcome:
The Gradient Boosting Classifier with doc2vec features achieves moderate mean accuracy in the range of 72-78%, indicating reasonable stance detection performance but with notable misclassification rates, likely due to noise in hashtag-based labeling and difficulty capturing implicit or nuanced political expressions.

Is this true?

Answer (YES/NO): NO